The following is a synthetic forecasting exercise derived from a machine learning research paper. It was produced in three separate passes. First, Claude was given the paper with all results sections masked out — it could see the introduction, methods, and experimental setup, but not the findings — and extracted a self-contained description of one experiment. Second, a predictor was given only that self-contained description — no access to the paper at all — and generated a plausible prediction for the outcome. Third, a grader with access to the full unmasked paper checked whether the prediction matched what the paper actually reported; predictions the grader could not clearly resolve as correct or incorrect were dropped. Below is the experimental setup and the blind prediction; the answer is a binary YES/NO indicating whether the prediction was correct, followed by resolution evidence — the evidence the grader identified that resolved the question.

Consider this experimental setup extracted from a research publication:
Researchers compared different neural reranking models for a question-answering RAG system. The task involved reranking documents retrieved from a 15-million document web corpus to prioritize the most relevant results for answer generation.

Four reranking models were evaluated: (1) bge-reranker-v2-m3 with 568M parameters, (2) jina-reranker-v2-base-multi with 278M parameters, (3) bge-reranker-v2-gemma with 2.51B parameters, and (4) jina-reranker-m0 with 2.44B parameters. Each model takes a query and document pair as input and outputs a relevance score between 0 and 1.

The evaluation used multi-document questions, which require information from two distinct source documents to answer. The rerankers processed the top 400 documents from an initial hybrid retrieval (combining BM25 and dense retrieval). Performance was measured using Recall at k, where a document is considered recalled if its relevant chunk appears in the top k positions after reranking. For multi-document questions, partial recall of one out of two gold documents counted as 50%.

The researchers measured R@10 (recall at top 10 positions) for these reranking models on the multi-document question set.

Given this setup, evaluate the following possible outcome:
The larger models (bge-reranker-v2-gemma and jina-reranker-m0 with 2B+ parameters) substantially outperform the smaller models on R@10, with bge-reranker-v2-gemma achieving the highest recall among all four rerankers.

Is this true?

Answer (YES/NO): NO